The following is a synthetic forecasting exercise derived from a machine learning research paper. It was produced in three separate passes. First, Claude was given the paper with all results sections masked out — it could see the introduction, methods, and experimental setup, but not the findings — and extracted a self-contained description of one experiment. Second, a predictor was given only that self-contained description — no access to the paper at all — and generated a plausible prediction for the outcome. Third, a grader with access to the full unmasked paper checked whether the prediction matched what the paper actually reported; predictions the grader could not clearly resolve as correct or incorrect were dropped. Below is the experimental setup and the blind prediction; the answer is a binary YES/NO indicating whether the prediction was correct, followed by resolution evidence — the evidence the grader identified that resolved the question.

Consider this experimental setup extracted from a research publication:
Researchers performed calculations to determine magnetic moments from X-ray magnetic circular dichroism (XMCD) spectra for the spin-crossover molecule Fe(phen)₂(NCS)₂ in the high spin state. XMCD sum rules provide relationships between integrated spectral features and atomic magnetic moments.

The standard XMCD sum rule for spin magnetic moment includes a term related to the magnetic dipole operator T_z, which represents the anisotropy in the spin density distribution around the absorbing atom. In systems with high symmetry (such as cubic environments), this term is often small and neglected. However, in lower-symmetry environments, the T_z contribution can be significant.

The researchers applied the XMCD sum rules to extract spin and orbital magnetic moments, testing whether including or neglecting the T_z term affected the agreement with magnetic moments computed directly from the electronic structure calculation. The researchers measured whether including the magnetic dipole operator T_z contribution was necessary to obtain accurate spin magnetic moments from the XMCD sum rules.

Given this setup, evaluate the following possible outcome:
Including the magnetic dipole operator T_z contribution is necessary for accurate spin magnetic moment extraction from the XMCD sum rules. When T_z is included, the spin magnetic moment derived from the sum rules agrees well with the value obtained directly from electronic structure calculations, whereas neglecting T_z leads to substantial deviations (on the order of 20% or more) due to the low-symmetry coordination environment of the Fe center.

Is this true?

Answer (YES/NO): NO